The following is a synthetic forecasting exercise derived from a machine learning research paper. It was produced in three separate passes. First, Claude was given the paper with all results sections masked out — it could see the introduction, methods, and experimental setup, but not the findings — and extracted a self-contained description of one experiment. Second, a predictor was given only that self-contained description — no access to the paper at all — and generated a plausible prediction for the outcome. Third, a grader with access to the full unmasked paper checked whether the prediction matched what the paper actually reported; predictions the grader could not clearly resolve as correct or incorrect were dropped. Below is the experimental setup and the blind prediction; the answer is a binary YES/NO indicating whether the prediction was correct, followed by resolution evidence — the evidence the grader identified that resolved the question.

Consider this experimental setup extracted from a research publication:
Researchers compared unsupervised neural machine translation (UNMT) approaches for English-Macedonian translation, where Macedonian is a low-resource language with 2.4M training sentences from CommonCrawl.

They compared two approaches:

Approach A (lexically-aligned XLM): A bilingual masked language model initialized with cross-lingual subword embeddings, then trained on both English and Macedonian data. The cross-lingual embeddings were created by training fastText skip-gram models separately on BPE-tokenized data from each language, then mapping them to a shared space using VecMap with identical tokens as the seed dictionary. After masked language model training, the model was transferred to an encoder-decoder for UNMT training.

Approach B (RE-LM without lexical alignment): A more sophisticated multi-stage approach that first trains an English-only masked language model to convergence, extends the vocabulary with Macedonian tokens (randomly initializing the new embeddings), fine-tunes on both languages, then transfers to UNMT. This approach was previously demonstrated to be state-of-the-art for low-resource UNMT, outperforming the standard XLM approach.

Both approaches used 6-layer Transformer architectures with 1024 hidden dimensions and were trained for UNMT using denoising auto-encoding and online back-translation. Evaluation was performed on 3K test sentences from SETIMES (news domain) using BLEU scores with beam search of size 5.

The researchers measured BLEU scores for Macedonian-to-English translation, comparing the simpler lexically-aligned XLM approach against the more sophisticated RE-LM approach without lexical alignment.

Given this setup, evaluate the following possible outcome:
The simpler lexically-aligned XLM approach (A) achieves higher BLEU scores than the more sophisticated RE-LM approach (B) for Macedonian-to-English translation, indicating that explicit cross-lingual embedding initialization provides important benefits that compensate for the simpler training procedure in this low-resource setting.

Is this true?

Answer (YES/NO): YES